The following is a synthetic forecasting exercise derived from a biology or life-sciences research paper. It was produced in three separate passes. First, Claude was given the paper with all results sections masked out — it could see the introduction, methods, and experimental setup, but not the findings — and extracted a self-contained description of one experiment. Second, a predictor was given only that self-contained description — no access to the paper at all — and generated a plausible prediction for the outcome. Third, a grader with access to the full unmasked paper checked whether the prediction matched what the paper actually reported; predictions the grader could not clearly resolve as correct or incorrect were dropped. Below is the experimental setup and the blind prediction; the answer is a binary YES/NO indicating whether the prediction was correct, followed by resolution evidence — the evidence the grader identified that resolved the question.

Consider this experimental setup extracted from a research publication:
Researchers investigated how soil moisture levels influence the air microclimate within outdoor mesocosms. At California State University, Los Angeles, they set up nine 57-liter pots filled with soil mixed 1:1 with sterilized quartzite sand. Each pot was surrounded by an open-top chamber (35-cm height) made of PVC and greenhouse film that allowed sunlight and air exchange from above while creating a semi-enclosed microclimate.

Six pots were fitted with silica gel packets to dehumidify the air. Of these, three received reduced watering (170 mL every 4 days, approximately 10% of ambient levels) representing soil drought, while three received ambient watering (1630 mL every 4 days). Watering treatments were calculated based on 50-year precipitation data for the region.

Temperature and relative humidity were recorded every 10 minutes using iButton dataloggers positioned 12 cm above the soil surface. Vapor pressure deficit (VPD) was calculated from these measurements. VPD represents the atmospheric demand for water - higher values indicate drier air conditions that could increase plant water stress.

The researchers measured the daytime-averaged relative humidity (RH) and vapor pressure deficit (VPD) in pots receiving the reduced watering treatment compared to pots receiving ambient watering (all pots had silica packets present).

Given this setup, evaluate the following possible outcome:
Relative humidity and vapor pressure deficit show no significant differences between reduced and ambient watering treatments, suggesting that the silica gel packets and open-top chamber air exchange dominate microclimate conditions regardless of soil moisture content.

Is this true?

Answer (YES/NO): NO